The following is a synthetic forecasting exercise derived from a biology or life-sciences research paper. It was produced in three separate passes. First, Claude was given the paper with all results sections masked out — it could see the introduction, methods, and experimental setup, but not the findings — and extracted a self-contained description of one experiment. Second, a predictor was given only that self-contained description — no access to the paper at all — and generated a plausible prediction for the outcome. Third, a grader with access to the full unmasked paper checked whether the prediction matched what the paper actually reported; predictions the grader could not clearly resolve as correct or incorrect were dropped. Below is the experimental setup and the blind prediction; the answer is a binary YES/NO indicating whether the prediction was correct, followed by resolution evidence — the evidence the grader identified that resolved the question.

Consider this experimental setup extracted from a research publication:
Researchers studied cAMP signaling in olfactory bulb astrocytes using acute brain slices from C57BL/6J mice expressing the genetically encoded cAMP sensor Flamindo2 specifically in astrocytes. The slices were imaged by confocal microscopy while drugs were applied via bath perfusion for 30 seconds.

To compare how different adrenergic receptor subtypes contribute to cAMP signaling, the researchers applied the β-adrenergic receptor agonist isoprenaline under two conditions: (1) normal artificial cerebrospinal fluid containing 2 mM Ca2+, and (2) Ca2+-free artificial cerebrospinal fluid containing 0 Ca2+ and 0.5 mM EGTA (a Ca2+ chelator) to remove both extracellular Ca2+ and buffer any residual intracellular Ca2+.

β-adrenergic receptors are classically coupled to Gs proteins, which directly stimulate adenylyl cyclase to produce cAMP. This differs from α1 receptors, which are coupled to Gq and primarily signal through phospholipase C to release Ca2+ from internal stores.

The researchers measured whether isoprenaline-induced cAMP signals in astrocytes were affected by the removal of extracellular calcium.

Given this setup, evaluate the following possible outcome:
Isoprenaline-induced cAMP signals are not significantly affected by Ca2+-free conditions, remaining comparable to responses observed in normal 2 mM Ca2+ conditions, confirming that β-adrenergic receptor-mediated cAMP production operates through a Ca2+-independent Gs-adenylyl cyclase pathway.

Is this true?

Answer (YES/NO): YES